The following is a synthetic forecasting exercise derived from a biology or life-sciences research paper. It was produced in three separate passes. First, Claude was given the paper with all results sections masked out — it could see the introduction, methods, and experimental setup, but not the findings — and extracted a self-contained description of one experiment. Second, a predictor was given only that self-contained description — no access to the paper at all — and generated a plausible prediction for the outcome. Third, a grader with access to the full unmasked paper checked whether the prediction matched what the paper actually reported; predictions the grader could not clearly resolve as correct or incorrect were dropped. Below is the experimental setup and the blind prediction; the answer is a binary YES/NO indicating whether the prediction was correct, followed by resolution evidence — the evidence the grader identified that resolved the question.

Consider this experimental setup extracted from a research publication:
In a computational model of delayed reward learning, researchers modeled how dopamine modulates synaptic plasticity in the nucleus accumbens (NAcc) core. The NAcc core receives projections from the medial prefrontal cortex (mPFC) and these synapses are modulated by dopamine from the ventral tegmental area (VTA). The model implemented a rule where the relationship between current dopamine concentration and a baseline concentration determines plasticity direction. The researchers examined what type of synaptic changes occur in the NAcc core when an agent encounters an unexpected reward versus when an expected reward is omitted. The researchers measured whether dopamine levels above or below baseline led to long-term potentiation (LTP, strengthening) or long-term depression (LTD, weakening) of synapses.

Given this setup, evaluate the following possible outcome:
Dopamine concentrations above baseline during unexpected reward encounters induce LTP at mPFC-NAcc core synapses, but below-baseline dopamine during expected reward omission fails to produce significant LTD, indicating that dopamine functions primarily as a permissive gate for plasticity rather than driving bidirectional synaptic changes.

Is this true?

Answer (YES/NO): NO